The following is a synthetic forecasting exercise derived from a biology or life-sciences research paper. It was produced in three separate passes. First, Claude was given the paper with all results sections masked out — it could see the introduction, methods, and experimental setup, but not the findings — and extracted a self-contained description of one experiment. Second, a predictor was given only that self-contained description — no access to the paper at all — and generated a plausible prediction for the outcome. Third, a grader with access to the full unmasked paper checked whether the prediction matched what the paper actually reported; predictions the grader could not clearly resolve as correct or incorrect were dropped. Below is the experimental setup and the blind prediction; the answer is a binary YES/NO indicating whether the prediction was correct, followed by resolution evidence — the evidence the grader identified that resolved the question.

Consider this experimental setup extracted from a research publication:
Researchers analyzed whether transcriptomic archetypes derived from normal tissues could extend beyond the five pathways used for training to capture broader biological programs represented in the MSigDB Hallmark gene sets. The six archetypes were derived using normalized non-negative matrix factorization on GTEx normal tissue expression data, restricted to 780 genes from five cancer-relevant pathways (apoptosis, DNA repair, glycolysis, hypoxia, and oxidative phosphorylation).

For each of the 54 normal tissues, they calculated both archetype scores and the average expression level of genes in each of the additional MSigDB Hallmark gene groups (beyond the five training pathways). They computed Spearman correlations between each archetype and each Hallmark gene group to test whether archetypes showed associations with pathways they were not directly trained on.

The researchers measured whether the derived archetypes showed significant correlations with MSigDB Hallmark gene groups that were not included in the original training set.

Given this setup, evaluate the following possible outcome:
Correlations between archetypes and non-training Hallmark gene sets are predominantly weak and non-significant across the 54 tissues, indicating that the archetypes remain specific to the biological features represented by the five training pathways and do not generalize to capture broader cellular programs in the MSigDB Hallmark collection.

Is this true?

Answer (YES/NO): NO